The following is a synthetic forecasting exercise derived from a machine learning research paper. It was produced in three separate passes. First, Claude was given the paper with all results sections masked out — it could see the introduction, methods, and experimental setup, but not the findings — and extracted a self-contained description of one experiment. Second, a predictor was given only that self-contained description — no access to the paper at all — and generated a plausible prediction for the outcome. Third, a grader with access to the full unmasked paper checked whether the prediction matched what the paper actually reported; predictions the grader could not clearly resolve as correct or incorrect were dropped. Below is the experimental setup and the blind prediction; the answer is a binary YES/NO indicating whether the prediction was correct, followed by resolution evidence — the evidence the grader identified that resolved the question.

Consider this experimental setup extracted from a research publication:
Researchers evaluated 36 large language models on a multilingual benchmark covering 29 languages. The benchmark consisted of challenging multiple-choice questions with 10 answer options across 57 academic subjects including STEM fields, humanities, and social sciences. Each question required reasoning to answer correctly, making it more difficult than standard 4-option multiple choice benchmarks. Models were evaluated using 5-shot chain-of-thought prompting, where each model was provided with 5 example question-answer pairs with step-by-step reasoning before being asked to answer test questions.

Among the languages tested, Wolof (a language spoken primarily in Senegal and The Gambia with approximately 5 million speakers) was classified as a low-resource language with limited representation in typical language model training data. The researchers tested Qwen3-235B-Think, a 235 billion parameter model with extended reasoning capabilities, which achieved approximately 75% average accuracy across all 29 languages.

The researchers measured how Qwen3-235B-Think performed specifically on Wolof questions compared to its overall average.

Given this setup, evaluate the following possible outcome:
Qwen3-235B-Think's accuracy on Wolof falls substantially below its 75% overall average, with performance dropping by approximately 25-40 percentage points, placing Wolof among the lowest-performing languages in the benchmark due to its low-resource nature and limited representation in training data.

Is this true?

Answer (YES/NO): YES